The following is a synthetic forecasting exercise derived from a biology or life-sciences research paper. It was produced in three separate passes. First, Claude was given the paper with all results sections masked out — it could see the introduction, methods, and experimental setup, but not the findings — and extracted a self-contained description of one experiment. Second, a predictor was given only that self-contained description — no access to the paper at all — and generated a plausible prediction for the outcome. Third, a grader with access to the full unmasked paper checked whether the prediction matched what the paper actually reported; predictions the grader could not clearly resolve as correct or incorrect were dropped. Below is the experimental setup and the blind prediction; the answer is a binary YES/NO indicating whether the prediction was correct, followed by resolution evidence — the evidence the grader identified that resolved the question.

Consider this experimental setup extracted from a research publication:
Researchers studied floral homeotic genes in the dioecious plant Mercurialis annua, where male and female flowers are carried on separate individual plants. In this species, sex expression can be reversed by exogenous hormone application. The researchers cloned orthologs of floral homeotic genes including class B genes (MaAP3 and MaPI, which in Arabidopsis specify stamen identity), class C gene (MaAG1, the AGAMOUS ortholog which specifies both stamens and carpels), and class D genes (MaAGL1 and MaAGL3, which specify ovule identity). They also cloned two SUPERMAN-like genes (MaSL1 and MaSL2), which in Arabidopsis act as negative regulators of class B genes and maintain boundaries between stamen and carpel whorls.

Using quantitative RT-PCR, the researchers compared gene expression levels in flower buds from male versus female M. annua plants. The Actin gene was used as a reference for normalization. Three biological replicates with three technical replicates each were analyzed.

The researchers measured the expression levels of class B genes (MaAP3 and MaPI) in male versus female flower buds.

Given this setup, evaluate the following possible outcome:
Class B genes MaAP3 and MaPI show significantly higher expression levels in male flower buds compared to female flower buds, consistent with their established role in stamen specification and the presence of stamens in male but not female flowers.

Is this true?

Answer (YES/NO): YES